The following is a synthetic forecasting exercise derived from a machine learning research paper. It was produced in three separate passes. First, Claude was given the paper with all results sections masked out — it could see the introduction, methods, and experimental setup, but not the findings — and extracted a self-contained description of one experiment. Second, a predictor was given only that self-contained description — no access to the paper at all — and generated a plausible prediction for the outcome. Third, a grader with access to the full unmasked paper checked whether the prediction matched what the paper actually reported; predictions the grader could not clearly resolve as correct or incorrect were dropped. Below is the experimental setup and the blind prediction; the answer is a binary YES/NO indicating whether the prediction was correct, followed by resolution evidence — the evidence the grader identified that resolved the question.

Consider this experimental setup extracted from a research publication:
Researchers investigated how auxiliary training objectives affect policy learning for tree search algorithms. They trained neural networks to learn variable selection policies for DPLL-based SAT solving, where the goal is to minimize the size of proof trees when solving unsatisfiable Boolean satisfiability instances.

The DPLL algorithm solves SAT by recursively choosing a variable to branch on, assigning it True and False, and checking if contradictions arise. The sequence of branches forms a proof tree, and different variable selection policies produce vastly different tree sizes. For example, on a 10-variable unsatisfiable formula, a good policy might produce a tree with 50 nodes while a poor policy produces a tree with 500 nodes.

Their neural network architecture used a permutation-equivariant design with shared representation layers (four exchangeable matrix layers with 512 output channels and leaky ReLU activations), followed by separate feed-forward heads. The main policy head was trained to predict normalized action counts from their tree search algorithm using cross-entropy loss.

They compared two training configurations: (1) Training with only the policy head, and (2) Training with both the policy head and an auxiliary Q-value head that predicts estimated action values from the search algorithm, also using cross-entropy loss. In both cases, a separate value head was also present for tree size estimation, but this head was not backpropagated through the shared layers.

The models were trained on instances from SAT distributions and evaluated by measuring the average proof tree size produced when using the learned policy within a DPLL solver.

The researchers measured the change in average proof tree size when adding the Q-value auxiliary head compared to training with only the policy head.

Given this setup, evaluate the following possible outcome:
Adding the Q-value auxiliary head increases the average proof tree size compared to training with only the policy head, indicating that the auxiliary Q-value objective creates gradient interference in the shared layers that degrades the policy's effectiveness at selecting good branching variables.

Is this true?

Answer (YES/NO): NO